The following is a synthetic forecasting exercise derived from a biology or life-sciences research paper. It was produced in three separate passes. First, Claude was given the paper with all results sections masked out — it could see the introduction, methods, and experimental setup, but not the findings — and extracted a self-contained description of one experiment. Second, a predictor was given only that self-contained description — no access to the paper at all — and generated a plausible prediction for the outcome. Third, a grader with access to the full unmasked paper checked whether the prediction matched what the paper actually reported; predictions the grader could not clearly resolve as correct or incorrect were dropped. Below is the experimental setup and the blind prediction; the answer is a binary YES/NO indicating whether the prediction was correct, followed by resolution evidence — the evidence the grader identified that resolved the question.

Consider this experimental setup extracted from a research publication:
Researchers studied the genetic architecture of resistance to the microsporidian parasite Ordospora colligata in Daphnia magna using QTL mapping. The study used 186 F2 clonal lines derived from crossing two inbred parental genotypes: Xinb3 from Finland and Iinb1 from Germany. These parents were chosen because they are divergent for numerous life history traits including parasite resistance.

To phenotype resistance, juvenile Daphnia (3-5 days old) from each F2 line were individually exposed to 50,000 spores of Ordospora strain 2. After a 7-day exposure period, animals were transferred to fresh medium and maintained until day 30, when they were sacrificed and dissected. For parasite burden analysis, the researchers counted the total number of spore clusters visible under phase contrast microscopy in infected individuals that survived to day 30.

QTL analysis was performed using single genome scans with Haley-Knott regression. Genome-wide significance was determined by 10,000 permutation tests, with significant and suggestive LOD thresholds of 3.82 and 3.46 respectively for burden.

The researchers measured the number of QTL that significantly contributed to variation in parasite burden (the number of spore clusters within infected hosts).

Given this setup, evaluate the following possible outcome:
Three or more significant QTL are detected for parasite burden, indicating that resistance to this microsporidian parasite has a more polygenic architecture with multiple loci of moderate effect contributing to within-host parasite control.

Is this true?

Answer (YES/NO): NO